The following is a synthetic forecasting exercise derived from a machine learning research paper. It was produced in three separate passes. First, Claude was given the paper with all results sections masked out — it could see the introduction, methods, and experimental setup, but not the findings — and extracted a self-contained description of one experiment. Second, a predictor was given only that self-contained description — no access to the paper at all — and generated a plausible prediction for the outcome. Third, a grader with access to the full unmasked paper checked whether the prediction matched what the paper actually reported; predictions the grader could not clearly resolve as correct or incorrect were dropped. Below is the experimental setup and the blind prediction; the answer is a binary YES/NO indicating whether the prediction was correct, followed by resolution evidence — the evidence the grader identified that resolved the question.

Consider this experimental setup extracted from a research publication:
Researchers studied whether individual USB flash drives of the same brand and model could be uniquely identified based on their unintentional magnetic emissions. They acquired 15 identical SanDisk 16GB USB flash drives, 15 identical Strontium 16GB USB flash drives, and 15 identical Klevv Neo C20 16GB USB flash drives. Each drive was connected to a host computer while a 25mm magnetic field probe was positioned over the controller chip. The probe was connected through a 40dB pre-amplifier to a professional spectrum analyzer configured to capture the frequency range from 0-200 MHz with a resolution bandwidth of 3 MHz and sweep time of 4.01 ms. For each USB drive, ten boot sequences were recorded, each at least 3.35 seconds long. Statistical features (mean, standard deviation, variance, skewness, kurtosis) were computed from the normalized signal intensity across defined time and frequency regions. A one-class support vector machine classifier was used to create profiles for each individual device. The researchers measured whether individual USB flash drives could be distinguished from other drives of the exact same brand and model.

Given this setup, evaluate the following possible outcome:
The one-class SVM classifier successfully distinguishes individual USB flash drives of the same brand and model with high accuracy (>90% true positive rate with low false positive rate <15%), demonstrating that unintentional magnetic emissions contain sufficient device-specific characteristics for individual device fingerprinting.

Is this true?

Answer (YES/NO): YES